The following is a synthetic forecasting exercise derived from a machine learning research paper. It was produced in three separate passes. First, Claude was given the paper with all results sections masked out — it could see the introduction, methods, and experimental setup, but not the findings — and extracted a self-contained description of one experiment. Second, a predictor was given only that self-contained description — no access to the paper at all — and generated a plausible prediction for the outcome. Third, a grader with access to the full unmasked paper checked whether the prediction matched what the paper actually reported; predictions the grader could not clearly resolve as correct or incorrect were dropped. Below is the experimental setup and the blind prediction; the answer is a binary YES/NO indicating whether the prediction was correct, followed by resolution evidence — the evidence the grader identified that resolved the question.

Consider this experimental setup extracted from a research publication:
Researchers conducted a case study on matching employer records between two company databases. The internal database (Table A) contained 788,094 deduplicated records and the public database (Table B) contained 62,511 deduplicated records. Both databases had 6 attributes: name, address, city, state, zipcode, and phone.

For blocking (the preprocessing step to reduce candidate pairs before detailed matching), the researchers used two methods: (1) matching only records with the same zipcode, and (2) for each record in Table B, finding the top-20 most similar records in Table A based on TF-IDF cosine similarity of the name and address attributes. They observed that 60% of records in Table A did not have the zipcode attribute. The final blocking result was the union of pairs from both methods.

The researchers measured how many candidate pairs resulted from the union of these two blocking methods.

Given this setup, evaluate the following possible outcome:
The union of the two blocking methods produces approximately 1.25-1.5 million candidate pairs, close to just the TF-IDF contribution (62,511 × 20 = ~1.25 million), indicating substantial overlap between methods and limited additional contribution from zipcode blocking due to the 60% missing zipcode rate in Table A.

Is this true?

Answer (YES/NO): NO